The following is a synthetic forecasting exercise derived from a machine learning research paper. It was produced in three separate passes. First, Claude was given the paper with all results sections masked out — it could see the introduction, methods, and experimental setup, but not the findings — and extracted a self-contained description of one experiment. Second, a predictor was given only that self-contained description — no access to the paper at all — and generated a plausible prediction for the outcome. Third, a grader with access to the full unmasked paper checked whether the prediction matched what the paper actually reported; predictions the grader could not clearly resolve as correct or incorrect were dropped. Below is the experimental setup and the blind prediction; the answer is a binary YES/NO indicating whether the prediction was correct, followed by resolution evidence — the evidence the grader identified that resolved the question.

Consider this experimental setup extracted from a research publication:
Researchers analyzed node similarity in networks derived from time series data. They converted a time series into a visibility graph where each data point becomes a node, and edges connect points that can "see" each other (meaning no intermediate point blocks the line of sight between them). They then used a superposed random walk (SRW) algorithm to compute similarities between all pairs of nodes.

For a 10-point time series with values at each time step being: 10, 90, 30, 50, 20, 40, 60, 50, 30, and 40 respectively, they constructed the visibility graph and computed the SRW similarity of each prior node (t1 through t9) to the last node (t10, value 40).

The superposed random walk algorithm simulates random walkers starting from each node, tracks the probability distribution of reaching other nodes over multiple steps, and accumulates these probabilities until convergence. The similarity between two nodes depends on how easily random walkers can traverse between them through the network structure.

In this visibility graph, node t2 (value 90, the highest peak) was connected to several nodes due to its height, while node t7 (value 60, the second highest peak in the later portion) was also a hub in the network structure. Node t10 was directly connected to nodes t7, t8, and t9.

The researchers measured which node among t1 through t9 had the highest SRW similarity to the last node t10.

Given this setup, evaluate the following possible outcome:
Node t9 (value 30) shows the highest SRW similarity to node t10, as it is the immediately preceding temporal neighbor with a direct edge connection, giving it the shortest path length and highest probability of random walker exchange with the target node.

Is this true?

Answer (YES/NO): NO